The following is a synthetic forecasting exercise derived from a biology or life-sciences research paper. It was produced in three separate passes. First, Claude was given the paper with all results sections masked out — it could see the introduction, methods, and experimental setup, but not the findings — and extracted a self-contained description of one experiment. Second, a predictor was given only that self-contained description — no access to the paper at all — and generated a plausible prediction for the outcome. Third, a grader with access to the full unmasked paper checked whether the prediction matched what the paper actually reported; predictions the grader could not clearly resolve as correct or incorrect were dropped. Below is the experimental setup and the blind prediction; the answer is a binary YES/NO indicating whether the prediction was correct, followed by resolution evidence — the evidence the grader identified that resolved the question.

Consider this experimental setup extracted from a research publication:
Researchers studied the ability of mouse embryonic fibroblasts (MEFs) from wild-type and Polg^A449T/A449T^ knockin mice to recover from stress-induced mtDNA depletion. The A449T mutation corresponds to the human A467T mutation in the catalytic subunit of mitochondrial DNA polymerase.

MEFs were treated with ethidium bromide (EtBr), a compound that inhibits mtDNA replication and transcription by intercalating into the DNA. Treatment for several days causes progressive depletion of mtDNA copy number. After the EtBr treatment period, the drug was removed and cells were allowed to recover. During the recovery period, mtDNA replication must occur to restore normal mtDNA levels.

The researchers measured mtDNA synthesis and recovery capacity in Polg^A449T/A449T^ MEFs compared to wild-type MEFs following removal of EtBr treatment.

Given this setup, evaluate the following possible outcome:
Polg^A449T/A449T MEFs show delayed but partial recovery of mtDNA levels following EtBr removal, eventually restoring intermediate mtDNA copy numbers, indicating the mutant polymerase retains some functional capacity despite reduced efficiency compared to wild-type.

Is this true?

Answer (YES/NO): NO